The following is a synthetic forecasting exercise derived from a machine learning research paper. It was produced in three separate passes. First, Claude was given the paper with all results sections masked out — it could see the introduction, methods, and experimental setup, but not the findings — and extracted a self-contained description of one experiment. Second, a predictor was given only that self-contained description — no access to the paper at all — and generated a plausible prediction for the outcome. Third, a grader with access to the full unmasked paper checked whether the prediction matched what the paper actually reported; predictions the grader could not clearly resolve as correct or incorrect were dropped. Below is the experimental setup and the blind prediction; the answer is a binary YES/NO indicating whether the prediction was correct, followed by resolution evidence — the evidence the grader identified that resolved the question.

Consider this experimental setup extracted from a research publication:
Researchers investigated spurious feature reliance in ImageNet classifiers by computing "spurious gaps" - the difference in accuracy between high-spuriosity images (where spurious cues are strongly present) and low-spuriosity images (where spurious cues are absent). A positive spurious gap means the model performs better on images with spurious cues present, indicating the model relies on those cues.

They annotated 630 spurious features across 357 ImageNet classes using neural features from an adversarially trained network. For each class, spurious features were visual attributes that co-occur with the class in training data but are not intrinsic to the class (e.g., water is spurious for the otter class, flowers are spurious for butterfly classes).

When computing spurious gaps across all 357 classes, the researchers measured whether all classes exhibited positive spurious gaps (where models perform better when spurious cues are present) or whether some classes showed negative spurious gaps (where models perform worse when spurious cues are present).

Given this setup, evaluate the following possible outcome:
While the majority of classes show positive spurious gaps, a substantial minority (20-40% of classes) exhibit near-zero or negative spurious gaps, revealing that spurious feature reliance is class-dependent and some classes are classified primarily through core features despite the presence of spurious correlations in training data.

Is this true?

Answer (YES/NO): NO